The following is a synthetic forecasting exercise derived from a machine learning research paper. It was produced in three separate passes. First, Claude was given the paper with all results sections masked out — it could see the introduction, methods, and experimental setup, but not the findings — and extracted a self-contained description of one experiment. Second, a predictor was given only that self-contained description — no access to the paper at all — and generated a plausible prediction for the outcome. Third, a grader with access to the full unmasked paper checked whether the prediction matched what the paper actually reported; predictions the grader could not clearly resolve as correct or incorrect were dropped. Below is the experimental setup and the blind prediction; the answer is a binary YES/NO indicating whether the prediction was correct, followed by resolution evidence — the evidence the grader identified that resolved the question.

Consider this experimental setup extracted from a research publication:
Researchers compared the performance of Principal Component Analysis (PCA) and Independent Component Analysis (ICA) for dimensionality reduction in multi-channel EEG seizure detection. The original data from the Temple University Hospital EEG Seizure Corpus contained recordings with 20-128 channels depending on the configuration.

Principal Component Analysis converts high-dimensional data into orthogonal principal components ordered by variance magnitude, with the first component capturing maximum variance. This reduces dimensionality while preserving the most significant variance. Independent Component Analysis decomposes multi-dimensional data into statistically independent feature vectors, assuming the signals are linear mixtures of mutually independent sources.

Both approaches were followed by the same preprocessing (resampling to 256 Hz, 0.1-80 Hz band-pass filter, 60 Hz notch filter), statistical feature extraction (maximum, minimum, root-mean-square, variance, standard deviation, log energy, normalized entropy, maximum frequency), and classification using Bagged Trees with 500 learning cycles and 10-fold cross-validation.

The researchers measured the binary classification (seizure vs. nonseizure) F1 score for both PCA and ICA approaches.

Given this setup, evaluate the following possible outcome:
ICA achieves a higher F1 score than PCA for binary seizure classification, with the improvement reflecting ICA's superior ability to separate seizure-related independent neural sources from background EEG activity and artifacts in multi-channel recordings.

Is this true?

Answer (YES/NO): NO